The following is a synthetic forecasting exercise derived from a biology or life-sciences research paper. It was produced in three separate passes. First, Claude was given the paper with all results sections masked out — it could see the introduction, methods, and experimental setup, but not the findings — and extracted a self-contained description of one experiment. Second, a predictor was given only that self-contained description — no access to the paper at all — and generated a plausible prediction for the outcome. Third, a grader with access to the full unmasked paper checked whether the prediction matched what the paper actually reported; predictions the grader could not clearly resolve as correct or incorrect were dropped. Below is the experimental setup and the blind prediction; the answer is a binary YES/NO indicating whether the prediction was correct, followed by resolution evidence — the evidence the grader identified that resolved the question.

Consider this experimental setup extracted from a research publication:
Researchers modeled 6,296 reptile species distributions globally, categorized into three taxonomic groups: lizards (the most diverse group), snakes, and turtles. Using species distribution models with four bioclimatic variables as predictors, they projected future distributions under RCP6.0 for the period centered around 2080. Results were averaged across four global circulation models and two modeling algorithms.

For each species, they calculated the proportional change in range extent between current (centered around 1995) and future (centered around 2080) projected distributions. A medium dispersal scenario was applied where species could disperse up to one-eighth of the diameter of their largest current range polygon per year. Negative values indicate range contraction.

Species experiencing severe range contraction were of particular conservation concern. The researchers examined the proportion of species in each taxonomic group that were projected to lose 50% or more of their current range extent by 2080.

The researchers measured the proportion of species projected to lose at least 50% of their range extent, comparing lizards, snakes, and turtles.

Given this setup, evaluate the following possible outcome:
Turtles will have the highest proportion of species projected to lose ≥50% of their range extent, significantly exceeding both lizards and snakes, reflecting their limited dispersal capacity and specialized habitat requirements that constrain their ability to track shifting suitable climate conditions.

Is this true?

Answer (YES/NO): NO